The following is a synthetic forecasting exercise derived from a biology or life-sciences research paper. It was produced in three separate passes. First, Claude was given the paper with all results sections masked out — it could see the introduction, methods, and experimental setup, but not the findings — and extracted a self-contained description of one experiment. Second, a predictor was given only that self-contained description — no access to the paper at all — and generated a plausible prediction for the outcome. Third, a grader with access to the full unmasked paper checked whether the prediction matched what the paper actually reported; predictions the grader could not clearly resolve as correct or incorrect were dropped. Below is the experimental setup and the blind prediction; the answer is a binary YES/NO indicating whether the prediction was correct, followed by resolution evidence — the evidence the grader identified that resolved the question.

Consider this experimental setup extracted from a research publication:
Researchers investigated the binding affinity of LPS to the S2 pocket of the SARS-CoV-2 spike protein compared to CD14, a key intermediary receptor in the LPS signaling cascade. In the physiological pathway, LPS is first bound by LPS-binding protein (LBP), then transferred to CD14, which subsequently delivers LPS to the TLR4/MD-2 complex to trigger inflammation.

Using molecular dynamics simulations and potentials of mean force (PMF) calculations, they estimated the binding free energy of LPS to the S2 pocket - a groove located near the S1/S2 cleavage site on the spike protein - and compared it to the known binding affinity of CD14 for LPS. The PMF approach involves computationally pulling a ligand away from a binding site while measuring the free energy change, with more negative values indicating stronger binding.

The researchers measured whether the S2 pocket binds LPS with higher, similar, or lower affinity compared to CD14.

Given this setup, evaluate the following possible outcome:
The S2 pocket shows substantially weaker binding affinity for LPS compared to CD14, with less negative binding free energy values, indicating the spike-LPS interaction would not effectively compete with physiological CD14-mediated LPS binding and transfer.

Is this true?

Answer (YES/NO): YES